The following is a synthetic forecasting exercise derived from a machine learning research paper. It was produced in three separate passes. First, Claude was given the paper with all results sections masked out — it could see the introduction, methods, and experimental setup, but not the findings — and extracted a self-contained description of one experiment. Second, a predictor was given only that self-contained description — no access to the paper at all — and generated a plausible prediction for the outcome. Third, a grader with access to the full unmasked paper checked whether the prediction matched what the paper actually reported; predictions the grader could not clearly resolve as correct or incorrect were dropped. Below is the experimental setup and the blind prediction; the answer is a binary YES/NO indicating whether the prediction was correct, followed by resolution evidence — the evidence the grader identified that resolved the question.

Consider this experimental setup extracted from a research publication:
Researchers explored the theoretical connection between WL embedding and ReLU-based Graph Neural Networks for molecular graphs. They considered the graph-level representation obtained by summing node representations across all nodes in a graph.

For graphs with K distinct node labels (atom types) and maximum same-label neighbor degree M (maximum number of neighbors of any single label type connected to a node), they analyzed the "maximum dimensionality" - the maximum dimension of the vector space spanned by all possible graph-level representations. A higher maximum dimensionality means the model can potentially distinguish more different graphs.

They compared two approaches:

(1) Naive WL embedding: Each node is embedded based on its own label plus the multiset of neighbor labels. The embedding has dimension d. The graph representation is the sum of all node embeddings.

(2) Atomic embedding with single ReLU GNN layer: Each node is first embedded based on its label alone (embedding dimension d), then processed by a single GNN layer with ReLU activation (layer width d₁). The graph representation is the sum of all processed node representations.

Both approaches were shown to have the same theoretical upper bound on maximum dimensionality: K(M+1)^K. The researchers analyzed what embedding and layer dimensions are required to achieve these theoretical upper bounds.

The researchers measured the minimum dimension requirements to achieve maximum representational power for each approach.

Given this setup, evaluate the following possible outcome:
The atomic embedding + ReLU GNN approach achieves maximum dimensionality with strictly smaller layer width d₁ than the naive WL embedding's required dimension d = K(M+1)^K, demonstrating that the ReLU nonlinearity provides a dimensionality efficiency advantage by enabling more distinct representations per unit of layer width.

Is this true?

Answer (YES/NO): NO